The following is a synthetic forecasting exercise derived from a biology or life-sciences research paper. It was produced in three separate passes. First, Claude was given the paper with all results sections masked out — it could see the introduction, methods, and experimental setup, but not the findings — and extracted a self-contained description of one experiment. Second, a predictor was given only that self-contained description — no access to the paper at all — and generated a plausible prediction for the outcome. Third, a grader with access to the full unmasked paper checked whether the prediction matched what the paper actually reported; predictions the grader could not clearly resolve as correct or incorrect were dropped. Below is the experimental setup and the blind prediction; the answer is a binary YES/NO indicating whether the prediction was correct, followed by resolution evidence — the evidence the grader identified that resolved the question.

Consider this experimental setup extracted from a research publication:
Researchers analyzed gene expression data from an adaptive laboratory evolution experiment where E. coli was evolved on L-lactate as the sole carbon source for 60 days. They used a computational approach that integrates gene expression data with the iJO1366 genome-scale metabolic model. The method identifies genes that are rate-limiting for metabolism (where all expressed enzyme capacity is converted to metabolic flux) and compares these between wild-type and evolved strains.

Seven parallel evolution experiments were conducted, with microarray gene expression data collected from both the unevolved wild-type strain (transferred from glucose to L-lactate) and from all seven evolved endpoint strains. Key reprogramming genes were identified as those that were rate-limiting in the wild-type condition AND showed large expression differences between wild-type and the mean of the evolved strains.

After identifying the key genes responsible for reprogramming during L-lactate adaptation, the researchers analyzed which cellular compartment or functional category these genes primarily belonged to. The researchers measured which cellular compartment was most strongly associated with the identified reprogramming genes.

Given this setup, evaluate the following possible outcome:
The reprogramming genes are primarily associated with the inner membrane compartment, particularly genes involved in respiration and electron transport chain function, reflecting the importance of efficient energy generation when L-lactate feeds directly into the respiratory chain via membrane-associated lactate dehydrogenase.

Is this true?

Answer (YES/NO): YES